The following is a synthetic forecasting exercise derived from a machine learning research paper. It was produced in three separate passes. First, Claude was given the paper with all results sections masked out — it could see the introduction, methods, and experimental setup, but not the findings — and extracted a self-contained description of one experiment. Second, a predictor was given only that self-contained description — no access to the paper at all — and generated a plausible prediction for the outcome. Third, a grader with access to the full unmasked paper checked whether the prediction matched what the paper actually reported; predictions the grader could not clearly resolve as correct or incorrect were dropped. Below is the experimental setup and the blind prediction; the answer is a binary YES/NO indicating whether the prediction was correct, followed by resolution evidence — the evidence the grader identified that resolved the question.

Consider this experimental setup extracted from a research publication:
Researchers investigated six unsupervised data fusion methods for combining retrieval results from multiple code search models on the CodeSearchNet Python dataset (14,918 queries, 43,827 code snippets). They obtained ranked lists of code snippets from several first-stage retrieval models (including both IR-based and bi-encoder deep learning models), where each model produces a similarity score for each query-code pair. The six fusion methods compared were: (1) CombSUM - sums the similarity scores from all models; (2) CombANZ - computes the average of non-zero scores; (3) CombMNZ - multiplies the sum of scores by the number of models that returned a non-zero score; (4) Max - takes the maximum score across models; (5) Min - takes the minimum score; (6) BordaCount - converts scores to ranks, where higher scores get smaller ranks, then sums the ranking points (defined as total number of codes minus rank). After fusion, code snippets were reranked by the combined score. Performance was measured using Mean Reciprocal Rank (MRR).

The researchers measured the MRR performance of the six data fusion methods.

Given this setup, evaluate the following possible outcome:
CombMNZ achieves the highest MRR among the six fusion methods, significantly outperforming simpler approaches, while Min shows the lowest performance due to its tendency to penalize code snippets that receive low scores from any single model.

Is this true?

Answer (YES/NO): NO